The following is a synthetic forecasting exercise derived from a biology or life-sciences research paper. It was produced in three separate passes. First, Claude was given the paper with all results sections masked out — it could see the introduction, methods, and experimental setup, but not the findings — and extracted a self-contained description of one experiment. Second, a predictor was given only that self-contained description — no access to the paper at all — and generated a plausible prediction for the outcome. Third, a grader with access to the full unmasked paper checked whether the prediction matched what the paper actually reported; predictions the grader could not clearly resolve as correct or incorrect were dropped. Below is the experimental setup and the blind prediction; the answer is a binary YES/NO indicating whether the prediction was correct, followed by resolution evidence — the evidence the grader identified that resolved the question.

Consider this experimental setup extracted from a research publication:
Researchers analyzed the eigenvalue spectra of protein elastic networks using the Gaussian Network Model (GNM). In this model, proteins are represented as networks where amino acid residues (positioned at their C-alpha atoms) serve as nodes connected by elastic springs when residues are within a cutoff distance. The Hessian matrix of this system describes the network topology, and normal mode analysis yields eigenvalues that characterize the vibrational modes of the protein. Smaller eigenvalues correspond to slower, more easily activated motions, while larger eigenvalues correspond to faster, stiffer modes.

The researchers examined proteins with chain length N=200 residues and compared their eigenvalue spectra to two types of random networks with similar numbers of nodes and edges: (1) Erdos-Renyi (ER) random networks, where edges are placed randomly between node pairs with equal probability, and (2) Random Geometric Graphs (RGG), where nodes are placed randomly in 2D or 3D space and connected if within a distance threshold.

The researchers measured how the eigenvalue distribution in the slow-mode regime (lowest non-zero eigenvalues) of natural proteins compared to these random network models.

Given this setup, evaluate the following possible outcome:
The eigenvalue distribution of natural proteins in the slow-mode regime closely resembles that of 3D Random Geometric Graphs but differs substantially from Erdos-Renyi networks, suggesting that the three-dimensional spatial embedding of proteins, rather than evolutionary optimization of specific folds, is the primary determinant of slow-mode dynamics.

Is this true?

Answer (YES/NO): NO